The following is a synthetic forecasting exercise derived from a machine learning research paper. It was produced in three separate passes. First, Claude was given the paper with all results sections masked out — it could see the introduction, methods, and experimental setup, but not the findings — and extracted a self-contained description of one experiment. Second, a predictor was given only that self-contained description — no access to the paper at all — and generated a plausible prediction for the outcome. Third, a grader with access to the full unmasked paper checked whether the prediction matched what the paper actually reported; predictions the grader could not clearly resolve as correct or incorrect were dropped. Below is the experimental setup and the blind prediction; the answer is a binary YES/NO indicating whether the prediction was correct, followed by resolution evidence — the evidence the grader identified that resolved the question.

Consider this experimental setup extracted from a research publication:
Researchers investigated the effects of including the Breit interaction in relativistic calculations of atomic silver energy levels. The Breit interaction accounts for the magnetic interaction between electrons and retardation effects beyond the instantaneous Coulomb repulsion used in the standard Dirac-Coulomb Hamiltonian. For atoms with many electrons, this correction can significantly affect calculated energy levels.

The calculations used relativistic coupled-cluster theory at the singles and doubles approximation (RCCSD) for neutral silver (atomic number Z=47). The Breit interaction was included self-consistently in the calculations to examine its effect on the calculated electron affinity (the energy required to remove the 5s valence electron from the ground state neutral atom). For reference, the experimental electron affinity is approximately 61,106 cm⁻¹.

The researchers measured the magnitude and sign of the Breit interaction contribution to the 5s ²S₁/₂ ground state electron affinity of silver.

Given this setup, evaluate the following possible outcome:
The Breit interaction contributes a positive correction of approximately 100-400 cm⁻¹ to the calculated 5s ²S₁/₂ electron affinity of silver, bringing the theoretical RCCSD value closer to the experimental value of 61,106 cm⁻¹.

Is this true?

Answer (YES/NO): NO